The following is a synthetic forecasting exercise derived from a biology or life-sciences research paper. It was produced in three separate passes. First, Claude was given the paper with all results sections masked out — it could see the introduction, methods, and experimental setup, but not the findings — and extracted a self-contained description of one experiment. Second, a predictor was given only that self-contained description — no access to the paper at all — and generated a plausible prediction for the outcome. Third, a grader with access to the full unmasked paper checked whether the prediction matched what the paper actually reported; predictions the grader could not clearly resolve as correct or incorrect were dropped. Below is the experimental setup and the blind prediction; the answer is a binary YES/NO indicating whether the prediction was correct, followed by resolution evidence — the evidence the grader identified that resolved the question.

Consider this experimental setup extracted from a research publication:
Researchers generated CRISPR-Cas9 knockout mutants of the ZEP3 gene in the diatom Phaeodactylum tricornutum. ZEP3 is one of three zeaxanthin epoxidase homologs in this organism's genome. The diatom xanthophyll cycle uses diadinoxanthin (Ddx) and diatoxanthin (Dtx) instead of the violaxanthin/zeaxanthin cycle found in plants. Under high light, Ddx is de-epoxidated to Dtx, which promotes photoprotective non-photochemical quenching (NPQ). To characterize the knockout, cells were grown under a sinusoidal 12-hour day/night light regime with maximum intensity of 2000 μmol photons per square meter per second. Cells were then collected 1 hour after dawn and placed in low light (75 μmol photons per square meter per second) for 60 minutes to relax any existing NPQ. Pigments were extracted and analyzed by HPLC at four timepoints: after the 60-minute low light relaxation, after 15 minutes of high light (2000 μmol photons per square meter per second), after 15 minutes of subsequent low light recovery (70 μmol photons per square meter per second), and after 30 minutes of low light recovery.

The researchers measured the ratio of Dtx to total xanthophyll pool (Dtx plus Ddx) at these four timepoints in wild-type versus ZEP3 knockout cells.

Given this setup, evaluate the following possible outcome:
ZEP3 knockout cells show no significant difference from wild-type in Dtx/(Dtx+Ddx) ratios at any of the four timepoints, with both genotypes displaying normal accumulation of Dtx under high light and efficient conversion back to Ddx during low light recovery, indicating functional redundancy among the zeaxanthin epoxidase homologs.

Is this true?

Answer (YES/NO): NO